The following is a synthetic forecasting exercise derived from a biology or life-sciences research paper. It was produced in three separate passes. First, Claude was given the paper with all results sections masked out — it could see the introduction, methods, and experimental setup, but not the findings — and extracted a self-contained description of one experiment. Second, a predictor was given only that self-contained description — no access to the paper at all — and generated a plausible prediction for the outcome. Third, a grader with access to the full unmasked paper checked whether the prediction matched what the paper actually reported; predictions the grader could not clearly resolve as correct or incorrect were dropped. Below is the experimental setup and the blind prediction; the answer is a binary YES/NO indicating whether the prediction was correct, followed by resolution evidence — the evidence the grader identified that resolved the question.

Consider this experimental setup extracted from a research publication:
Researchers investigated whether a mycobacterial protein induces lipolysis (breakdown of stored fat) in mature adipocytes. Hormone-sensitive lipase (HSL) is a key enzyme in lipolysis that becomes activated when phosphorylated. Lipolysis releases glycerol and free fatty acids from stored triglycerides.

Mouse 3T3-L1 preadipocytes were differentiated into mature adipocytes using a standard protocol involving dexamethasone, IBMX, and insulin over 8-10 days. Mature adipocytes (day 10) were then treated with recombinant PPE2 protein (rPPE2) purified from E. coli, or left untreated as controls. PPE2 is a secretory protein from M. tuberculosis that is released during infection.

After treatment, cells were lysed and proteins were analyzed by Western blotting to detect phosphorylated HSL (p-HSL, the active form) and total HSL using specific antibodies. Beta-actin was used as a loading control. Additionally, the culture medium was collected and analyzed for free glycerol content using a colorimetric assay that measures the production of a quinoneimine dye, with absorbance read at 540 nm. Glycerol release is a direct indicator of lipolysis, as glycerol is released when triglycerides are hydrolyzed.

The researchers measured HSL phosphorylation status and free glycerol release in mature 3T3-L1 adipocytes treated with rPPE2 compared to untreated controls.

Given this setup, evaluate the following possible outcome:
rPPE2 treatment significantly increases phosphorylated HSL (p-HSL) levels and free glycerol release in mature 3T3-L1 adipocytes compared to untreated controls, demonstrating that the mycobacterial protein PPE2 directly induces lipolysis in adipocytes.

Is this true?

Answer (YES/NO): YES